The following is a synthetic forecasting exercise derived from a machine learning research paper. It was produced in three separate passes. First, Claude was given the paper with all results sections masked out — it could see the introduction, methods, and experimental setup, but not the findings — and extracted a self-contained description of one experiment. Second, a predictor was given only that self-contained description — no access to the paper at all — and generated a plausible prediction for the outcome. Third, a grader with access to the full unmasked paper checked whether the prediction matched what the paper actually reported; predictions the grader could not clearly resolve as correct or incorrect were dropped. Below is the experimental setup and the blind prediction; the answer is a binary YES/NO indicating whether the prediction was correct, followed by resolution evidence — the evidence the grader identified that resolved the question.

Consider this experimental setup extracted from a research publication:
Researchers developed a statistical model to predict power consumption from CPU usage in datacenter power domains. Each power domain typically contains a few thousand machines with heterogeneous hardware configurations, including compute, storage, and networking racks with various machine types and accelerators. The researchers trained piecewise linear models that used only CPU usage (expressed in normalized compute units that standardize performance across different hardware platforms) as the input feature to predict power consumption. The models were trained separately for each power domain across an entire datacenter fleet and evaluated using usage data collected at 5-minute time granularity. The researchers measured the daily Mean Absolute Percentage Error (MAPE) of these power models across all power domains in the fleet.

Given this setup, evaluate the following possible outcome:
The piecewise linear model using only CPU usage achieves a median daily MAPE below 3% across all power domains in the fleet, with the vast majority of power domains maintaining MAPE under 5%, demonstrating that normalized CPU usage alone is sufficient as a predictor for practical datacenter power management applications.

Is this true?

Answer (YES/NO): NO